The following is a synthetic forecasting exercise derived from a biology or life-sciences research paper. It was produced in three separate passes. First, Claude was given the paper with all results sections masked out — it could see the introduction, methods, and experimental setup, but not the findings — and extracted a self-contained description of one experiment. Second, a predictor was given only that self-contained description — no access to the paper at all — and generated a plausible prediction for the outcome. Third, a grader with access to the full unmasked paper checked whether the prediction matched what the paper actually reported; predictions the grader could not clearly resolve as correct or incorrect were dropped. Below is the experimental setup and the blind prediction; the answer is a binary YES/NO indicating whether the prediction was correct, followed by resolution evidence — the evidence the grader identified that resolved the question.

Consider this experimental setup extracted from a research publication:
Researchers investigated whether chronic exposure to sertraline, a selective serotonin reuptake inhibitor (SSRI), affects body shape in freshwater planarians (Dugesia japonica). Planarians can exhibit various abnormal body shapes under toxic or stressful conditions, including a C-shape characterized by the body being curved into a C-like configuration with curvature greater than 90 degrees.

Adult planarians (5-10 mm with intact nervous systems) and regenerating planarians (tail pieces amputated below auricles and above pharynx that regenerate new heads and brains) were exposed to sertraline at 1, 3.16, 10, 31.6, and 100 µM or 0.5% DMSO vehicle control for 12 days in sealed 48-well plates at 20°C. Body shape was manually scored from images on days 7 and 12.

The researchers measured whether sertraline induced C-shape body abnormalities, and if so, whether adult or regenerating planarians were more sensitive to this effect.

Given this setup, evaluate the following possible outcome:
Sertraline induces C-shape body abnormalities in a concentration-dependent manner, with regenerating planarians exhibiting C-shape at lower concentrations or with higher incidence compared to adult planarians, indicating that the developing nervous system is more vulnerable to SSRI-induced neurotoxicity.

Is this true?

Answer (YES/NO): NO